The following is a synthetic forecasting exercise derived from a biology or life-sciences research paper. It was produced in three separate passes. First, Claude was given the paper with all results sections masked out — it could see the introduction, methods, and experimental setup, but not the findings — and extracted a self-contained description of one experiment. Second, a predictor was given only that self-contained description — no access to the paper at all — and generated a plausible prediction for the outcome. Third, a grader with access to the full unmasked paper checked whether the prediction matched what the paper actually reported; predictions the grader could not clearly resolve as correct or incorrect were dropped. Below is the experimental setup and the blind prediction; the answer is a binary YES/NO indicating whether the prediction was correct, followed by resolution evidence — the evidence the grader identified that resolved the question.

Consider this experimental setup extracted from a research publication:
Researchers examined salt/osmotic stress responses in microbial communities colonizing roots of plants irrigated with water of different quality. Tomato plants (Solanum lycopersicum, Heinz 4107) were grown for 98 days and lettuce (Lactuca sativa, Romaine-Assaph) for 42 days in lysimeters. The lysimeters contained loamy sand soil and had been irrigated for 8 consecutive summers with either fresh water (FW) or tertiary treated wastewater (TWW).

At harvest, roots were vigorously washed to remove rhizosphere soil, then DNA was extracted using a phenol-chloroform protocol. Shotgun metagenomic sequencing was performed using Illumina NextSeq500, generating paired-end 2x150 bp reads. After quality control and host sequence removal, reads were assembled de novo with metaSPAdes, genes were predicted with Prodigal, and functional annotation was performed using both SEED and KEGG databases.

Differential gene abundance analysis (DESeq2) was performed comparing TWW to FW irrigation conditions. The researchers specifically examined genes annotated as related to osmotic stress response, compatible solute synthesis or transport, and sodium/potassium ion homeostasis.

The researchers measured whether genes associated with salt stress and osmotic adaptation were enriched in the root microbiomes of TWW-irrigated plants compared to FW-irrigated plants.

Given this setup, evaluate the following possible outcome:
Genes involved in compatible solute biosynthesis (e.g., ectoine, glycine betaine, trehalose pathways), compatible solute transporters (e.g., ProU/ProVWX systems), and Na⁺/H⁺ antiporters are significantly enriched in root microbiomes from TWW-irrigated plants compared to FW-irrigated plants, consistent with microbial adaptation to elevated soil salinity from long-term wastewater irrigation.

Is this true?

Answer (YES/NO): NO